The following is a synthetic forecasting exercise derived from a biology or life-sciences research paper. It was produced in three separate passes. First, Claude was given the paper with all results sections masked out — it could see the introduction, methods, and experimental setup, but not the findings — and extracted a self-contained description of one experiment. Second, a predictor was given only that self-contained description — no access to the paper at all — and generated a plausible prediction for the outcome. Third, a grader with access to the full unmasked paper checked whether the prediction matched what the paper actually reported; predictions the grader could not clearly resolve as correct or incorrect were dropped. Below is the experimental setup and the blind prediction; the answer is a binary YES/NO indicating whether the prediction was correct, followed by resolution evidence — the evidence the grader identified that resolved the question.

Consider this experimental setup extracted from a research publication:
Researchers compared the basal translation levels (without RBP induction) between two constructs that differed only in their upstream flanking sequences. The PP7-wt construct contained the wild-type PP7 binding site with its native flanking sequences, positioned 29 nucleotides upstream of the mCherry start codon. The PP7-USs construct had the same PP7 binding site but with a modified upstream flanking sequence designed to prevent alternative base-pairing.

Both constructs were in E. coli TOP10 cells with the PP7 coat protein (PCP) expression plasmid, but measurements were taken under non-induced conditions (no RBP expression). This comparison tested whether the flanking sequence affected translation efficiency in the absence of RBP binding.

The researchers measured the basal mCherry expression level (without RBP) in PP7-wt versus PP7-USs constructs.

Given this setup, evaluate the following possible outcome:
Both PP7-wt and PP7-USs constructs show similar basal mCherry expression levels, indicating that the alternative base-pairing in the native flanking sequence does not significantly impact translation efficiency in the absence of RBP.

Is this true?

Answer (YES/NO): NO